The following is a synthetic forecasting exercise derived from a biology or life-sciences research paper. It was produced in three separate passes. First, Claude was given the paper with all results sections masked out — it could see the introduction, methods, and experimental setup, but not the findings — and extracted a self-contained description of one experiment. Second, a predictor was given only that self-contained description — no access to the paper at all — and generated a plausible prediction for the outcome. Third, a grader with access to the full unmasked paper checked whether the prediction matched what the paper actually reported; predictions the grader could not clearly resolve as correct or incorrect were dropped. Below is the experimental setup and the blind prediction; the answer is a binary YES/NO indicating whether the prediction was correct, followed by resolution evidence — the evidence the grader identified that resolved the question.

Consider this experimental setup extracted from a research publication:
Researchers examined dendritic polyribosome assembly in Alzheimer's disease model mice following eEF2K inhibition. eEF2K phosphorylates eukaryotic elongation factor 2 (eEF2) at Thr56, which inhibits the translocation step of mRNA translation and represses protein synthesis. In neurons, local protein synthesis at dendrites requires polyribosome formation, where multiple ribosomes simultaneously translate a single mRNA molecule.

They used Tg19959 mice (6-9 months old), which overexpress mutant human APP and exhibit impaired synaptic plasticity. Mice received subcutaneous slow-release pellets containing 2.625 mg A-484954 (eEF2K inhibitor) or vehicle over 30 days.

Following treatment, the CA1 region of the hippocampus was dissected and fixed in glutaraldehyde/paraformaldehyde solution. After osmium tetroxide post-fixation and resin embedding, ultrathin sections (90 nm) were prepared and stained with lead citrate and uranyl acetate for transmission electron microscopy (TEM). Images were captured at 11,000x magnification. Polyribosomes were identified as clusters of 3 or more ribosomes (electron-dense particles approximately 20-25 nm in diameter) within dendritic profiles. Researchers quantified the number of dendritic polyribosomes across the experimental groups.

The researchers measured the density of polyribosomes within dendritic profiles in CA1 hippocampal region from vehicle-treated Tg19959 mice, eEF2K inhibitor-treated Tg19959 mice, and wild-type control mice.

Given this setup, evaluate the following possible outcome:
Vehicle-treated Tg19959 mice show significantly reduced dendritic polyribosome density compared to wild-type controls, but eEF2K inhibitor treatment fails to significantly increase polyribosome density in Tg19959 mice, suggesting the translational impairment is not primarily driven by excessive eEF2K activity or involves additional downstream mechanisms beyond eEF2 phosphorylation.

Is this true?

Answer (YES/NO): NO